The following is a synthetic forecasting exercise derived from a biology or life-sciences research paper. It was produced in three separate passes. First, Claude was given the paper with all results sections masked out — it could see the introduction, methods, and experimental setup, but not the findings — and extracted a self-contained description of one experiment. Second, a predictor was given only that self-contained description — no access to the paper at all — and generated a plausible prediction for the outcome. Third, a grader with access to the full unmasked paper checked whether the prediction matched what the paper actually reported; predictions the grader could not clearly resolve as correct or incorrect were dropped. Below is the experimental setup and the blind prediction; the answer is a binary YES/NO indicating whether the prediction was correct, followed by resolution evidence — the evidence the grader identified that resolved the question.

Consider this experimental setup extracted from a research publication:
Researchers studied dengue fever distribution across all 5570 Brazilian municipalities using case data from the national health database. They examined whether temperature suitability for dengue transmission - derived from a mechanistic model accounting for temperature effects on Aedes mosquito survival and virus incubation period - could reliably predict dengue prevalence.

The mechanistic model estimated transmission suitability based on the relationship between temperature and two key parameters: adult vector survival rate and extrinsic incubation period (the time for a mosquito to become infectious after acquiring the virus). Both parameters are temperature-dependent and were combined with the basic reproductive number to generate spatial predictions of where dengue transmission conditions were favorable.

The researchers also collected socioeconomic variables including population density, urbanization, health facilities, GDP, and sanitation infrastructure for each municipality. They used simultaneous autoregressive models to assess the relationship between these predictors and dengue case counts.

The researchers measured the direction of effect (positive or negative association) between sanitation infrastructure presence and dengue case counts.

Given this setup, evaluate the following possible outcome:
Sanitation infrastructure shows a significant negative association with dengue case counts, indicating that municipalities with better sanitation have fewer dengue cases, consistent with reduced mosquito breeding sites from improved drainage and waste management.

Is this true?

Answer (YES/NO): NO